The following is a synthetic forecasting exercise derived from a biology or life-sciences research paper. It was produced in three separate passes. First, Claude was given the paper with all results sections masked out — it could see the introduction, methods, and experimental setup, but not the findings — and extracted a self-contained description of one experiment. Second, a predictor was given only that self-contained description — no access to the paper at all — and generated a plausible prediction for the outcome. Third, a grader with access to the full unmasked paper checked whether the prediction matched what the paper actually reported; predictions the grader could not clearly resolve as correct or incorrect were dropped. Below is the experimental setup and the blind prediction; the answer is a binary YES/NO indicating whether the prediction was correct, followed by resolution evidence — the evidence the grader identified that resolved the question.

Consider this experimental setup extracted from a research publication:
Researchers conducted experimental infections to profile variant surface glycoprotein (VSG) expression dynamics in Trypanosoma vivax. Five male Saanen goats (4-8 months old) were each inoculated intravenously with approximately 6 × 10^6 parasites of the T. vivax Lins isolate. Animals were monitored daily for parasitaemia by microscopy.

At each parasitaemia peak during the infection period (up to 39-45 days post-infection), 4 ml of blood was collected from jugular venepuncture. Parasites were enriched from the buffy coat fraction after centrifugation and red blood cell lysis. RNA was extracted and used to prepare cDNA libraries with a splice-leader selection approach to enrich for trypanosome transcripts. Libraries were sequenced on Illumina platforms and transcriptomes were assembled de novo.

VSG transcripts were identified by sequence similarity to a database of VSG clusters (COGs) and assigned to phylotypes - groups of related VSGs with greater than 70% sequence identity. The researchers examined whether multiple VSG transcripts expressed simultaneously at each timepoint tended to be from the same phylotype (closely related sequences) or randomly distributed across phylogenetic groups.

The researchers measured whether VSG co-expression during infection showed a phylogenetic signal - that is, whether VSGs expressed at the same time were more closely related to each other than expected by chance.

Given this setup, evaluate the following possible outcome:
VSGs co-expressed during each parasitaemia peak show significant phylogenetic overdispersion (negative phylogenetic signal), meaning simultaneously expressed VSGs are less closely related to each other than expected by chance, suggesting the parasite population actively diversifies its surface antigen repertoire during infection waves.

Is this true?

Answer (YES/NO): NO